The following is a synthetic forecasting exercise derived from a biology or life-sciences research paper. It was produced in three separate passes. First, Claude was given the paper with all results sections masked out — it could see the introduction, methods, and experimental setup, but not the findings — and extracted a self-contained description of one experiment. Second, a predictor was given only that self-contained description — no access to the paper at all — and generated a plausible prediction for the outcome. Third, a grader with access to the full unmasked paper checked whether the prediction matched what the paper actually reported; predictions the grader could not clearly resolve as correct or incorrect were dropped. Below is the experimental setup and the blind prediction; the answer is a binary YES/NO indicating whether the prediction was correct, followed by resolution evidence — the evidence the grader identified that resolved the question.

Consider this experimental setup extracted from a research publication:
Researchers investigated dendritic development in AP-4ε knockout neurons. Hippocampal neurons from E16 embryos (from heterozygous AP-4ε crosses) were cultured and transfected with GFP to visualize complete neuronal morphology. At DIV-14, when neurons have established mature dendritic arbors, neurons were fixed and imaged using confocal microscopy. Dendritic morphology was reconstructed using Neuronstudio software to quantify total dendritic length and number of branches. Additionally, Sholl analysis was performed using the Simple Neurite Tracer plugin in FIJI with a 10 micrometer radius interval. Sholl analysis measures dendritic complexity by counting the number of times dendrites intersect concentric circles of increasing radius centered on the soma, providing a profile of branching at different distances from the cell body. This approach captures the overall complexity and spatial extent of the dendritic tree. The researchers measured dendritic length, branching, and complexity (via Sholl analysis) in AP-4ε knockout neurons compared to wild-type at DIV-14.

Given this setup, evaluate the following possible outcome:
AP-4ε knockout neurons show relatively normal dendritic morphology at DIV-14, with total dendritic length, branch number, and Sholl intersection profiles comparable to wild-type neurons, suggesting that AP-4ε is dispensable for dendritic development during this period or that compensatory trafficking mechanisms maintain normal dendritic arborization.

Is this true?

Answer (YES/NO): YES